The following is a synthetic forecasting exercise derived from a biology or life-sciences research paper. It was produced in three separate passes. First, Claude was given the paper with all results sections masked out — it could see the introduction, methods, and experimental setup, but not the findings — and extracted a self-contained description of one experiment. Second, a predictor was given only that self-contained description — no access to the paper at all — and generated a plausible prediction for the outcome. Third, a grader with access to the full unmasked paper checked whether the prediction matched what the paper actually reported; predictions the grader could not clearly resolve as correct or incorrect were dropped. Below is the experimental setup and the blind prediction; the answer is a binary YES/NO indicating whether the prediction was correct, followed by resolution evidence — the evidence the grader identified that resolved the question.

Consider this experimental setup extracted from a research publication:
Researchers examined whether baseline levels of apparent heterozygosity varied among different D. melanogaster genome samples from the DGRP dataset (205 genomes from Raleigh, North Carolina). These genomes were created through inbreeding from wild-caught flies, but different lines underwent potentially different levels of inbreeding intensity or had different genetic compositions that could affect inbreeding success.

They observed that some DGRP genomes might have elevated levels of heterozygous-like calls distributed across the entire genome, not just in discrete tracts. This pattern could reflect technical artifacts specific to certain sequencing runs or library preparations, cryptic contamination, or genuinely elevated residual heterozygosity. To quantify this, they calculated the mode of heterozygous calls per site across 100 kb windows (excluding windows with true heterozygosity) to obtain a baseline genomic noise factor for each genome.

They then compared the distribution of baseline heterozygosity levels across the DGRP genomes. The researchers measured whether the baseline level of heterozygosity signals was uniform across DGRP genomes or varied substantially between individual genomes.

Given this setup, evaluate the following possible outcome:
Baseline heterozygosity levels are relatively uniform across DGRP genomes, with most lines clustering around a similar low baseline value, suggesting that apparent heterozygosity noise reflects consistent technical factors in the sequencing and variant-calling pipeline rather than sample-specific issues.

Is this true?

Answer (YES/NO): NO